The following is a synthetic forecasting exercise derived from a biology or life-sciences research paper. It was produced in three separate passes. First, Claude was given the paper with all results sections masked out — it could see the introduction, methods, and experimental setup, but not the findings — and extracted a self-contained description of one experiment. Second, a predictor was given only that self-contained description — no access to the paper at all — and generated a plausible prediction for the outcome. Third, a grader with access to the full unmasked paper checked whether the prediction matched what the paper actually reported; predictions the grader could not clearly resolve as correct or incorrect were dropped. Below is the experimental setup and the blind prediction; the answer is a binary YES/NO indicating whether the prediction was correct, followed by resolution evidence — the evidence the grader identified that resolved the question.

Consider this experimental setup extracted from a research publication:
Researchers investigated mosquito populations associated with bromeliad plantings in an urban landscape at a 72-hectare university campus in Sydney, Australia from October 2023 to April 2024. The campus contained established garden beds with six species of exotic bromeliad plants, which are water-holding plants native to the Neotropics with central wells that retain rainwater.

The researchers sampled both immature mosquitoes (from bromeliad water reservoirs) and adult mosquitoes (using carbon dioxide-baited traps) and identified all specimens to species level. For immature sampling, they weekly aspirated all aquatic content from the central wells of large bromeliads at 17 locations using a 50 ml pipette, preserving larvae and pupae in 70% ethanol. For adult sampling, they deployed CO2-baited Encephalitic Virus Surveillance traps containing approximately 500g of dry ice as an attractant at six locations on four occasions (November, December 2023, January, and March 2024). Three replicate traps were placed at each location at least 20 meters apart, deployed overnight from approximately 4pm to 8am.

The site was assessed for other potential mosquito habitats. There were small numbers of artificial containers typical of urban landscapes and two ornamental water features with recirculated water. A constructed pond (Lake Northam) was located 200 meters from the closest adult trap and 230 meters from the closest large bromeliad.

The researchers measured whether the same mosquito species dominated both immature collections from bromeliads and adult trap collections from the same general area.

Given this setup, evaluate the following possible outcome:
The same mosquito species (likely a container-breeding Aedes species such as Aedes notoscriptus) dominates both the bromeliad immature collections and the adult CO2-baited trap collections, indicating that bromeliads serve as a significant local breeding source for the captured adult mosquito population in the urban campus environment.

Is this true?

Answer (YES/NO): YES